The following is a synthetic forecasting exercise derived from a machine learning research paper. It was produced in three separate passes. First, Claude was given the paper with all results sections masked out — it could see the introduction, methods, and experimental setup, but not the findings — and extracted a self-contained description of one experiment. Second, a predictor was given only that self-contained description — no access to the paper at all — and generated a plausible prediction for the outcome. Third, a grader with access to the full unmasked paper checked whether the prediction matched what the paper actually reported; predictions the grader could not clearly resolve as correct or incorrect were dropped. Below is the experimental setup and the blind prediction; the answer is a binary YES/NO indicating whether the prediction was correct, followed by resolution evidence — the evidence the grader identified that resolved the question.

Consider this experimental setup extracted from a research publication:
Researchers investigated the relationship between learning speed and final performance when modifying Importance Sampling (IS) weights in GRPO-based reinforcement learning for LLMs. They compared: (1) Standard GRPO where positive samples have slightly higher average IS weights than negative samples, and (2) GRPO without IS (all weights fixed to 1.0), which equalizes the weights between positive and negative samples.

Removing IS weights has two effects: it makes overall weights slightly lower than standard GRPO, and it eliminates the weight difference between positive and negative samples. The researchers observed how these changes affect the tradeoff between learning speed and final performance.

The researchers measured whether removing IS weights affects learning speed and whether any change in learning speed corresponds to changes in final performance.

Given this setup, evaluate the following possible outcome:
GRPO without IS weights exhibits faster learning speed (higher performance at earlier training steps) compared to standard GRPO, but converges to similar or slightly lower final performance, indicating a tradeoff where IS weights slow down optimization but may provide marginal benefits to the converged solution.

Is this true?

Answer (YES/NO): NO